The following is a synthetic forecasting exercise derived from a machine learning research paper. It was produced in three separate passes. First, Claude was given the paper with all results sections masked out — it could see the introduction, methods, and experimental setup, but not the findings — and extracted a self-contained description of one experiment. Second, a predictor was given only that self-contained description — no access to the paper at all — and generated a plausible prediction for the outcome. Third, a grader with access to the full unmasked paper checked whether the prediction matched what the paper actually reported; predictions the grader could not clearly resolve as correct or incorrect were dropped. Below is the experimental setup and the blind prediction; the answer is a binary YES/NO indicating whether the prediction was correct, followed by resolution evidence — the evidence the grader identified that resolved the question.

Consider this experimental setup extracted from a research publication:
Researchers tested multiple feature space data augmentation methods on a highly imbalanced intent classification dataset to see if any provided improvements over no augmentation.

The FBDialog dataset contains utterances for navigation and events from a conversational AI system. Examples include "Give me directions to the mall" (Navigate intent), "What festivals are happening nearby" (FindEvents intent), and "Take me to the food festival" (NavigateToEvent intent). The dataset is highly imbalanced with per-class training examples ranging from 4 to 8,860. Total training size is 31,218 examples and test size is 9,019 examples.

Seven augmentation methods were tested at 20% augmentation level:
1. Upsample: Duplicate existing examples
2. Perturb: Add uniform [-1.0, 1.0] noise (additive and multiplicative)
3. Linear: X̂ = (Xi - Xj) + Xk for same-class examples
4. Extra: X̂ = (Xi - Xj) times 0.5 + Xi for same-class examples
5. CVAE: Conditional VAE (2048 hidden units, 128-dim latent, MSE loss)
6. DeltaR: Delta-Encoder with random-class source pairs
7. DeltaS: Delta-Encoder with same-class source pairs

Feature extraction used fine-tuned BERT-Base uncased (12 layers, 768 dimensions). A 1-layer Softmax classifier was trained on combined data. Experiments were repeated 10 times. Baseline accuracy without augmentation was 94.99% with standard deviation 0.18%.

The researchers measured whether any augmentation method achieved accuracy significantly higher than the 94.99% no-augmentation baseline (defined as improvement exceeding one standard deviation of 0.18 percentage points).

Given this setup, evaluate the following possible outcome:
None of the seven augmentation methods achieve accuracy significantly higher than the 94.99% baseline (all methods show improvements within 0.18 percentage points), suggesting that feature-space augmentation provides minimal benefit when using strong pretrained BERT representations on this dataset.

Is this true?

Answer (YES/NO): YES